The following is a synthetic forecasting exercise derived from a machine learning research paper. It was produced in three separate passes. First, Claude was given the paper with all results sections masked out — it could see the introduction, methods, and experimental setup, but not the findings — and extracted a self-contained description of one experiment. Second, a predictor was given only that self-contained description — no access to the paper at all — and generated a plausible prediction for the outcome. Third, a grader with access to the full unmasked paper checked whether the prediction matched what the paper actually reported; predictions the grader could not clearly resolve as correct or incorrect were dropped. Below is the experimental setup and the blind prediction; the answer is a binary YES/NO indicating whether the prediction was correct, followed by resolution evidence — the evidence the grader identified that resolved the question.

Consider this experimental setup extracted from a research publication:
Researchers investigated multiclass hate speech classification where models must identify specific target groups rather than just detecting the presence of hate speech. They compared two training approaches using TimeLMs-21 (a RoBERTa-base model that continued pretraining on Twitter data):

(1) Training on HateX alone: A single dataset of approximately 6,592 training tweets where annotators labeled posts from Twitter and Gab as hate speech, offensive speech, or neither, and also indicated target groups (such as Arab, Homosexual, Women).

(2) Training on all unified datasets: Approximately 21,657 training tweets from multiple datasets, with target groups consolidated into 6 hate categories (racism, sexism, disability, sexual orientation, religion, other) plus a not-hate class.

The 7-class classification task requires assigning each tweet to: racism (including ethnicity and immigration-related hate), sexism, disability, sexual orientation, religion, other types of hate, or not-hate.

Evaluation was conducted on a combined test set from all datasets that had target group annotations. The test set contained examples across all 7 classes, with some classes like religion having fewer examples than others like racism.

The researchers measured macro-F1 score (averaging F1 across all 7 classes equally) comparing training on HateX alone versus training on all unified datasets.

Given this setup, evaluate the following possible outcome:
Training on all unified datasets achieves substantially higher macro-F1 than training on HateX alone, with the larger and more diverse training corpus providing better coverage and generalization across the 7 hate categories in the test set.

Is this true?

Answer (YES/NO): YES